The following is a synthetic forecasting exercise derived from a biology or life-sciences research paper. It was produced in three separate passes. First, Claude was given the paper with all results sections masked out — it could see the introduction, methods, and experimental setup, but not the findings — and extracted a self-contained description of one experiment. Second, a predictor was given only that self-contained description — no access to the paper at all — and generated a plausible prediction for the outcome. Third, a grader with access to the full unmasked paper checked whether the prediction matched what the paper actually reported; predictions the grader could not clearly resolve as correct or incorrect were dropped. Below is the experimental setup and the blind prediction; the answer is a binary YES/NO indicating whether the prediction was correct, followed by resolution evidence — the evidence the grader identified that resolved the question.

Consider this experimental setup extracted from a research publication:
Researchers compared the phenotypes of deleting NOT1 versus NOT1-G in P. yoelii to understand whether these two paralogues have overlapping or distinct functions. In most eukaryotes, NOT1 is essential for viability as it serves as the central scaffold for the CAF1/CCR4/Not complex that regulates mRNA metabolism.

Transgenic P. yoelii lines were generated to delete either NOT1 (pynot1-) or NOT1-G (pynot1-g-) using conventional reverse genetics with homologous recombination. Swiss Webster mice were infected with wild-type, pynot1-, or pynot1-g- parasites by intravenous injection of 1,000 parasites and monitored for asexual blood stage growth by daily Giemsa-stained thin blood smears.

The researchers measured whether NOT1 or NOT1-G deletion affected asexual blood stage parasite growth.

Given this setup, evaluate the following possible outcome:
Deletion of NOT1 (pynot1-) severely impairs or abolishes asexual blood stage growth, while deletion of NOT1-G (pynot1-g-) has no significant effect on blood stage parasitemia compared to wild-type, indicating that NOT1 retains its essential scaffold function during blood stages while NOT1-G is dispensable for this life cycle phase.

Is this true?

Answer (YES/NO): NO